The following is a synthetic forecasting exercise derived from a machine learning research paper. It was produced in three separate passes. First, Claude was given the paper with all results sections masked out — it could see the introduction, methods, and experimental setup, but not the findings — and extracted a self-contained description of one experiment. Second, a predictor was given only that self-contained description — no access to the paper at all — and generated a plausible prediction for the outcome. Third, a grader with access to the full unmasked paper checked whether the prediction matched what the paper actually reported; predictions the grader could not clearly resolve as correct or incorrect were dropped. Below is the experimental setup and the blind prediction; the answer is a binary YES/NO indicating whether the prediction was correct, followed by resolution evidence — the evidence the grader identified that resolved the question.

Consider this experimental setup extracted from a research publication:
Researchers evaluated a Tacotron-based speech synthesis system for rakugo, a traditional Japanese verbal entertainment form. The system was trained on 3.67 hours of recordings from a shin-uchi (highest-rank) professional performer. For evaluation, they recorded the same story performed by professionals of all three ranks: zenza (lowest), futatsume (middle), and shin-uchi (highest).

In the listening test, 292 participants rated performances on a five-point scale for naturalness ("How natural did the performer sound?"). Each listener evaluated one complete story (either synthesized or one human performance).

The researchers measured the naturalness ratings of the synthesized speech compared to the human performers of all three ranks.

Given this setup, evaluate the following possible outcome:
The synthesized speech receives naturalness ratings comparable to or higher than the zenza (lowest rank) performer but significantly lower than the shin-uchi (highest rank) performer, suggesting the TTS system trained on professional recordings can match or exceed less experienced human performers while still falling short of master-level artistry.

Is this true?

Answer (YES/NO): NO